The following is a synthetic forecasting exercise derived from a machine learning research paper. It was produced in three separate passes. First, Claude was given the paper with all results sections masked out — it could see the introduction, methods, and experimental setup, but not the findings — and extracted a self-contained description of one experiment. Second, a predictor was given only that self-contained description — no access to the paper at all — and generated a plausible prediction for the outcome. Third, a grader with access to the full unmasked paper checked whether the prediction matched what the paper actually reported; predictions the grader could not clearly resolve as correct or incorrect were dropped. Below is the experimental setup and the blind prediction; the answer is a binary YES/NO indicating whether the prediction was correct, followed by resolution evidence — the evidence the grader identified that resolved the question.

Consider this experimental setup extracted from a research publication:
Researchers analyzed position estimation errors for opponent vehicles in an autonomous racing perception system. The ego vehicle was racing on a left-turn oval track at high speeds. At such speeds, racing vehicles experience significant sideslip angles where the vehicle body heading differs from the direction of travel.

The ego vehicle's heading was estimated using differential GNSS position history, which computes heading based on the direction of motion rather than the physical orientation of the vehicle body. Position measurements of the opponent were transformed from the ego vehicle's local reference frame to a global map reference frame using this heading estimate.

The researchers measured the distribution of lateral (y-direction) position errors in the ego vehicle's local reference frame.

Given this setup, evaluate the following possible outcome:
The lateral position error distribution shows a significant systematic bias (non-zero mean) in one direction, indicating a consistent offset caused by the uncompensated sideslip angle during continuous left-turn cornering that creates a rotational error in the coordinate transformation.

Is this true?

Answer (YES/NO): YES